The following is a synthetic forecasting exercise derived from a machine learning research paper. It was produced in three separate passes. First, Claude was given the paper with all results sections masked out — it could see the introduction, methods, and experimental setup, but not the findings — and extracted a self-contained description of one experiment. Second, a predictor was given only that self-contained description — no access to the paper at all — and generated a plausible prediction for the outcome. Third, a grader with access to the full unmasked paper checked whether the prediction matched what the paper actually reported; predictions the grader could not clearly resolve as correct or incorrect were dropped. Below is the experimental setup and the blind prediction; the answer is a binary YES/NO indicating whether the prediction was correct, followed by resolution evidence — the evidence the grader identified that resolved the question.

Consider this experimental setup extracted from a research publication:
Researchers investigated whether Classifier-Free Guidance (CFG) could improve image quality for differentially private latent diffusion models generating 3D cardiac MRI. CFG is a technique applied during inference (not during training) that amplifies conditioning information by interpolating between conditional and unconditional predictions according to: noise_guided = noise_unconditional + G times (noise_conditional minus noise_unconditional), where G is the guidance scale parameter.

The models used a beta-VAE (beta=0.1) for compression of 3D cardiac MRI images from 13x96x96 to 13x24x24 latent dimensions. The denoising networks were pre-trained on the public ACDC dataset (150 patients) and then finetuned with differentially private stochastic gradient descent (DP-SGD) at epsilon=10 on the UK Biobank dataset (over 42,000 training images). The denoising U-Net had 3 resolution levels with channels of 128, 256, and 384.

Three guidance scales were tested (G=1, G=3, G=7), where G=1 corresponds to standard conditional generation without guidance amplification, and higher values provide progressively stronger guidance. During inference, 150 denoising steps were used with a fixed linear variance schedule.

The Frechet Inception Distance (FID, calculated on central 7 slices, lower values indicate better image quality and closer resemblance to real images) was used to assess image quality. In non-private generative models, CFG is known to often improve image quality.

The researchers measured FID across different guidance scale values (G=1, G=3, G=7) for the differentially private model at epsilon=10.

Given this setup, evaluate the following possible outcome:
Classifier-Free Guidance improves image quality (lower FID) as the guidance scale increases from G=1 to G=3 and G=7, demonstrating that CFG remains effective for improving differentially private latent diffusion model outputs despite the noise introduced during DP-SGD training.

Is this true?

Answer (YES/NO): NO